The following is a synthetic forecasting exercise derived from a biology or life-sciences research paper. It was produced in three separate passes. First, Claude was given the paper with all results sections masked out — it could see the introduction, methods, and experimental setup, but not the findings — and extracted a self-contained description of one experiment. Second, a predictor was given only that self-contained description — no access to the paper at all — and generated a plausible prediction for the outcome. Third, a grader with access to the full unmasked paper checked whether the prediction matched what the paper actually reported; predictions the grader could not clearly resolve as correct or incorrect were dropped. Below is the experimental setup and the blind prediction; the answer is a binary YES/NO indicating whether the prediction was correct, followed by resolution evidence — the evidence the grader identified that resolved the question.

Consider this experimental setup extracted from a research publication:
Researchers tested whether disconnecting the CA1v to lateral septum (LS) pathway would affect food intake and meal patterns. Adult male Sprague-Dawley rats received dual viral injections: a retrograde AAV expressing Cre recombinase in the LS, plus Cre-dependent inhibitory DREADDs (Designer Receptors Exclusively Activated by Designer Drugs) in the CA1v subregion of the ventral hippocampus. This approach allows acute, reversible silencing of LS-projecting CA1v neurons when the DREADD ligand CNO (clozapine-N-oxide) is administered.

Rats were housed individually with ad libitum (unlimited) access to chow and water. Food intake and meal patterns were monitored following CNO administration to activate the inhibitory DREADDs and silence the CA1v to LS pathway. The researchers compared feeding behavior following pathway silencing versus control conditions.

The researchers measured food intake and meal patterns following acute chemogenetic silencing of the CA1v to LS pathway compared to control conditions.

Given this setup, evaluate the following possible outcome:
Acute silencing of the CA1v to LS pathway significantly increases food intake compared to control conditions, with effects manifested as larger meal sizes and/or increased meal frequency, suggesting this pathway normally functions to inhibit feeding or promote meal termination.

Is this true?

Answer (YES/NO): NO